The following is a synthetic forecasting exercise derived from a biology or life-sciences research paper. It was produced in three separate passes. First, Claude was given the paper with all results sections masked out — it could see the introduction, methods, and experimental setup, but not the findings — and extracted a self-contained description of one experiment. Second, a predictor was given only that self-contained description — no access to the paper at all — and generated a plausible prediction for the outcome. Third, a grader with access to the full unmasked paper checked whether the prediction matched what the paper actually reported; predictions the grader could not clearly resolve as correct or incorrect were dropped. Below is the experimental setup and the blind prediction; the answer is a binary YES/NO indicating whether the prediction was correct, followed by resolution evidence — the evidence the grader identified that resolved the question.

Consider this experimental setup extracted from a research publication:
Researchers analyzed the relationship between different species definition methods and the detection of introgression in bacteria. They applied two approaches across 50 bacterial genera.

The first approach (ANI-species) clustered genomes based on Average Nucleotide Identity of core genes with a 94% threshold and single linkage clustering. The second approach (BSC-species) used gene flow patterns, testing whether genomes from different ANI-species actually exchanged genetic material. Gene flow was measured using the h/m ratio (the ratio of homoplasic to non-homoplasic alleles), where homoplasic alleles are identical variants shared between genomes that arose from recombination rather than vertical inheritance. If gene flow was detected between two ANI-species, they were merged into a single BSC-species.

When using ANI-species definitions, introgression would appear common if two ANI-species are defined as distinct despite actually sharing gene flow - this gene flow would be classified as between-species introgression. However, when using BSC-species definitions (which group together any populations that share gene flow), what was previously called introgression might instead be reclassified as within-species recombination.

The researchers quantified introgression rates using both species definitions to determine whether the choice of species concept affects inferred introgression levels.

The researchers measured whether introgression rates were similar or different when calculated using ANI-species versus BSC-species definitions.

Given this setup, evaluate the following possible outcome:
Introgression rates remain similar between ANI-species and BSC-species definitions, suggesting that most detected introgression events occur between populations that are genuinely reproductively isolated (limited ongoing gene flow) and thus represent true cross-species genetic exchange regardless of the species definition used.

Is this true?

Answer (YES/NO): NO